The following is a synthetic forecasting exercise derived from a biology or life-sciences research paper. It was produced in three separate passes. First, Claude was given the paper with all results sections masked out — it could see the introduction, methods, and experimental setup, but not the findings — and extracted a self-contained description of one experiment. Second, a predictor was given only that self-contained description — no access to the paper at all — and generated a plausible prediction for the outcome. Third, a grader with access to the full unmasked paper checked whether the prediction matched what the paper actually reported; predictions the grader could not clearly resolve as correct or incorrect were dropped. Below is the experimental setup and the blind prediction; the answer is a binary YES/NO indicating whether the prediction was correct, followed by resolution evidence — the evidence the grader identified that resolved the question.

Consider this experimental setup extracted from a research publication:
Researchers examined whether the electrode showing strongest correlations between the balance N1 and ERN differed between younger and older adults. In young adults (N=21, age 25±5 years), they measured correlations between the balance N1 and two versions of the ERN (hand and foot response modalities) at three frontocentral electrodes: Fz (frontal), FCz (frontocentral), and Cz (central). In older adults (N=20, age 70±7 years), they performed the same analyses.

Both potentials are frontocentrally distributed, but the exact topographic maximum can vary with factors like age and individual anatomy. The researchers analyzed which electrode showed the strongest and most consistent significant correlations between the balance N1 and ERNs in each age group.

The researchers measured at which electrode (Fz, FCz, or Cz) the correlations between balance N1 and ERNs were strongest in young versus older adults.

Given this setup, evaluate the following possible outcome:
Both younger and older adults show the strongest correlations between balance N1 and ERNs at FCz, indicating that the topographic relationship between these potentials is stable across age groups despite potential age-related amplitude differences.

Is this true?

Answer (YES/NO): NO